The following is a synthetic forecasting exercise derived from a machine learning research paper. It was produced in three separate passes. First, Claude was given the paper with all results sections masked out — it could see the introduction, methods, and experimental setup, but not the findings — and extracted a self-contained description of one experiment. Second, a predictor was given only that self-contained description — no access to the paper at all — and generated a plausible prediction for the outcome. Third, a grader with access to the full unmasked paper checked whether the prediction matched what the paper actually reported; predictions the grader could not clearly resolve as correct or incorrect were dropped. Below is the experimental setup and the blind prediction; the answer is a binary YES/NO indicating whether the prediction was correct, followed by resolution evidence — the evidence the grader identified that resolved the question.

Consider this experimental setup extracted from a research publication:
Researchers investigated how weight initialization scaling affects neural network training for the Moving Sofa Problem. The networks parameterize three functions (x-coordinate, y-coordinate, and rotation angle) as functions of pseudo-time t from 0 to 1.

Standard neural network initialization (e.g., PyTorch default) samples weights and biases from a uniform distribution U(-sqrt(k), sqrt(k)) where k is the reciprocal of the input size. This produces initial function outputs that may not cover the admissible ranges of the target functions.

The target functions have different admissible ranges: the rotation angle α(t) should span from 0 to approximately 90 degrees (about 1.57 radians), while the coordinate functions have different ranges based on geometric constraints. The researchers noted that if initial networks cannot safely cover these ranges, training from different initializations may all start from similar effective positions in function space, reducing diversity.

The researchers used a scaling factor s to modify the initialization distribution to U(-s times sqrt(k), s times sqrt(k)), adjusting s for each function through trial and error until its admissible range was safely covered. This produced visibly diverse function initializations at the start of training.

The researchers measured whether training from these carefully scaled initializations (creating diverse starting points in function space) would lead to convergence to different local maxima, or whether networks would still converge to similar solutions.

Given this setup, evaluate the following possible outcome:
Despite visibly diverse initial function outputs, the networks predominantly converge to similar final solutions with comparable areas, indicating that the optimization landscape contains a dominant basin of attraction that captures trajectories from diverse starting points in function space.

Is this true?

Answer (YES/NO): YES